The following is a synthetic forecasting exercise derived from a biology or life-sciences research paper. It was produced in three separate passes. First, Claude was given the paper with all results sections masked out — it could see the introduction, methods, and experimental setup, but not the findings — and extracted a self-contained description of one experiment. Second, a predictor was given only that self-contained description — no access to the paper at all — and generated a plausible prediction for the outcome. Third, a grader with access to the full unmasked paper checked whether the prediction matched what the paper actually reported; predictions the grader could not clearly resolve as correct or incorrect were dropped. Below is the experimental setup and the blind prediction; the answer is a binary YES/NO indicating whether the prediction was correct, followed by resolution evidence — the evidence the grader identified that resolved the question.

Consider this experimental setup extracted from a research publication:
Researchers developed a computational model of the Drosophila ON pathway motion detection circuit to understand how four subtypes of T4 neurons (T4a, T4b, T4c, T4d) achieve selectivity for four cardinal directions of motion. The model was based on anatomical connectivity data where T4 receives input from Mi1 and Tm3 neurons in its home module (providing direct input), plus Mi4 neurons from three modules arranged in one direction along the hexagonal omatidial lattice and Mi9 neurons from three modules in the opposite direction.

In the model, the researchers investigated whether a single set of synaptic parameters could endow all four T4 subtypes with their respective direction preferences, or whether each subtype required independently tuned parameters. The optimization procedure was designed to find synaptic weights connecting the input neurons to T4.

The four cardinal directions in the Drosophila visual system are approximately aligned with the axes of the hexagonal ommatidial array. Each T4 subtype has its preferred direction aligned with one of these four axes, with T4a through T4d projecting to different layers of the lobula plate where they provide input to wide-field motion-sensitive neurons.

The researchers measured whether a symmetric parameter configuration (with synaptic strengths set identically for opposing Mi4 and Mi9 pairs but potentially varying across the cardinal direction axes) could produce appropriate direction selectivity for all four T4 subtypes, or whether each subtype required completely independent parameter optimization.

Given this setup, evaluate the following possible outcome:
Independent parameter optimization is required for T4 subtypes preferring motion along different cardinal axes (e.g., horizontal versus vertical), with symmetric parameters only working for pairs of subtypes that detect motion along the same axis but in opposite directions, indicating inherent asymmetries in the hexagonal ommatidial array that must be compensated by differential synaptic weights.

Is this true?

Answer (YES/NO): YES